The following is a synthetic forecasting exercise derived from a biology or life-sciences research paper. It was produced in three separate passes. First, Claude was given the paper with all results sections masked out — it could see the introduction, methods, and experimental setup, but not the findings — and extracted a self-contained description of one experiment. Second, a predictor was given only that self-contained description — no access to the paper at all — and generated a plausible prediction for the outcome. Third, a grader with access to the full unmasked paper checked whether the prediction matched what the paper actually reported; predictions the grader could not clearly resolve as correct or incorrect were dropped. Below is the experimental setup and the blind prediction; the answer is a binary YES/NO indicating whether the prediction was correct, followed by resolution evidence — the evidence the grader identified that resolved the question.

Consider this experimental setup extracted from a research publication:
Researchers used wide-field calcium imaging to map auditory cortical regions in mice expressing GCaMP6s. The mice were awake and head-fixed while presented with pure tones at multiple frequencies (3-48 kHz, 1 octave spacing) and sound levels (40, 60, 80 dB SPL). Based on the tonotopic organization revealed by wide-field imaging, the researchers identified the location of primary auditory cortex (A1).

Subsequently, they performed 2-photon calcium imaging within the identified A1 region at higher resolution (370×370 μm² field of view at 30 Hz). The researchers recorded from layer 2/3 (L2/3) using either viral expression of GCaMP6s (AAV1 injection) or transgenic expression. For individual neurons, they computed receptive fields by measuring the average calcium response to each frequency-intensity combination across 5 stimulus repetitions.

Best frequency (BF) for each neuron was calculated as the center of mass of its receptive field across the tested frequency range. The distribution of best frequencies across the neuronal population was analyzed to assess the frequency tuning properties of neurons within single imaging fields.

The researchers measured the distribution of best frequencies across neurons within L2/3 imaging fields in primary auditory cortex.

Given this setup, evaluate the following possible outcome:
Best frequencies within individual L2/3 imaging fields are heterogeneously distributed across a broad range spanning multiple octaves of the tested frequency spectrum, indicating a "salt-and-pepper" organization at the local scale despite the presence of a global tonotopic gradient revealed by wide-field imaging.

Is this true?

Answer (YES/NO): YES